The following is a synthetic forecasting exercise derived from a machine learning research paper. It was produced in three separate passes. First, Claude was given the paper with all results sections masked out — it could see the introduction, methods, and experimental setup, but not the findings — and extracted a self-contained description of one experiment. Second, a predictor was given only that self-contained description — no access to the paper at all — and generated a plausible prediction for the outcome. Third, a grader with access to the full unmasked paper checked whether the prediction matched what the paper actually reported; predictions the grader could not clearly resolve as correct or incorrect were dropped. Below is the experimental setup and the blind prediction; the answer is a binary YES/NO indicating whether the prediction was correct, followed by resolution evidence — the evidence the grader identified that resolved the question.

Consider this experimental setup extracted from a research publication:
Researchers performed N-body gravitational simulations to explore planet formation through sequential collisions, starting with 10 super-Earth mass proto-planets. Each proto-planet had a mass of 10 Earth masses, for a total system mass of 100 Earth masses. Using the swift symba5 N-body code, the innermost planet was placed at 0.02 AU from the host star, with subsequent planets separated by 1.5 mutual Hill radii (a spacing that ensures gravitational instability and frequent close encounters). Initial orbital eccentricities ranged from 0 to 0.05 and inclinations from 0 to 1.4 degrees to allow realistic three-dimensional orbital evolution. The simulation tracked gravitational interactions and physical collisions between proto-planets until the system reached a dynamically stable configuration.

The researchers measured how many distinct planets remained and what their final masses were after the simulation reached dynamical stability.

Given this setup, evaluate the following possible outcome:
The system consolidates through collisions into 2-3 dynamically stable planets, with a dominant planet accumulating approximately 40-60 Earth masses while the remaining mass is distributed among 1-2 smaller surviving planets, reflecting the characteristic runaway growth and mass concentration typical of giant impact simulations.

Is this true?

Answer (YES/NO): NO